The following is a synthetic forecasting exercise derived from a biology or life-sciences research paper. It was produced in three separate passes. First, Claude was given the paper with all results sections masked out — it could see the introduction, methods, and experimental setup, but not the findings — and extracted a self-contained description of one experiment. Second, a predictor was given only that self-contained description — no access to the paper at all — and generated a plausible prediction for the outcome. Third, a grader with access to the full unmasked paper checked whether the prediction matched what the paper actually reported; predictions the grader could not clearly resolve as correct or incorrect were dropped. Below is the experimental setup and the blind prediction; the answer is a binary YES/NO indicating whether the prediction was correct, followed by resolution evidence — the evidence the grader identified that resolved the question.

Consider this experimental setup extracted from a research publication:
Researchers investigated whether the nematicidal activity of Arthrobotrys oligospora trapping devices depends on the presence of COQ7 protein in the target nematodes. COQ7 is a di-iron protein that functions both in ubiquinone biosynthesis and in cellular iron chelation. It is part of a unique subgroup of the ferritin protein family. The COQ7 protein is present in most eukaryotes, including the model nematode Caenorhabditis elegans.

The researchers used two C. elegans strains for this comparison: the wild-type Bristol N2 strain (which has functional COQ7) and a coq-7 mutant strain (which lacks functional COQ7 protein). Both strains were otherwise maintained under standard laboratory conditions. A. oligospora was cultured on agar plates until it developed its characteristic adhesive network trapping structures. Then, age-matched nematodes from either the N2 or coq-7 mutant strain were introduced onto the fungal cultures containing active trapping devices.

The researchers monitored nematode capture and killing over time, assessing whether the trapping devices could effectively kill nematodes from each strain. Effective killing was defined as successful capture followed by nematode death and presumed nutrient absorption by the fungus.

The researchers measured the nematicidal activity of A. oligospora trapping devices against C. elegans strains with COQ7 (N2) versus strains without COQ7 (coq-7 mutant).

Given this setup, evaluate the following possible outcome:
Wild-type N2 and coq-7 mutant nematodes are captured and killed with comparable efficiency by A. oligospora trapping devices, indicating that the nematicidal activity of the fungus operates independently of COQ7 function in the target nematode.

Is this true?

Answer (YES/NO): NO